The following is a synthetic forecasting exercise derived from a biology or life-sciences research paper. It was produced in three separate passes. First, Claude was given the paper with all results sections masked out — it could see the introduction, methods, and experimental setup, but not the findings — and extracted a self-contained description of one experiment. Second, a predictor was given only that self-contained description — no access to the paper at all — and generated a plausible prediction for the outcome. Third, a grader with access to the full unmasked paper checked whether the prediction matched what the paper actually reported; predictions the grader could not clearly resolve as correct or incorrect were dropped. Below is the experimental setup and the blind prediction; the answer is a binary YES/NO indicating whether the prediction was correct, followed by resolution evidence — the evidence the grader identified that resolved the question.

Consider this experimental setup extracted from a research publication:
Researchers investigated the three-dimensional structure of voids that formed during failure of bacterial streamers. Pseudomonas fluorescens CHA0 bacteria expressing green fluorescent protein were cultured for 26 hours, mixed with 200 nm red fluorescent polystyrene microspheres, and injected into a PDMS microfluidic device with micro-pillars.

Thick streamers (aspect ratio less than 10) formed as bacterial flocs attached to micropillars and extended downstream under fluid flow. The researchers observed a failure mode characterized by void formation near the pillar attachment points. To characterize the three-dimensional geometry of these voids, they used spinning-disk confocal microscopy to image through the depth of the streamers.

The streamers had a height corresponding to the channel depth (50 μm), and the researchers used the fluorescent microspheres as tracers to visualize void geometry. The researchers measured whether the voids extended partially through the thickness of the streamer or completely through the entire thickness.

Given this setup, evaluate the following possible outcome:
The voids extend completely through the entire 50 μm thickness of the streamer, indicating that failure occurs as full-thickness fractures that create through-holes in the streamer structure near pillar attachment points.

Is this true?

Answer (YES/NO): YES